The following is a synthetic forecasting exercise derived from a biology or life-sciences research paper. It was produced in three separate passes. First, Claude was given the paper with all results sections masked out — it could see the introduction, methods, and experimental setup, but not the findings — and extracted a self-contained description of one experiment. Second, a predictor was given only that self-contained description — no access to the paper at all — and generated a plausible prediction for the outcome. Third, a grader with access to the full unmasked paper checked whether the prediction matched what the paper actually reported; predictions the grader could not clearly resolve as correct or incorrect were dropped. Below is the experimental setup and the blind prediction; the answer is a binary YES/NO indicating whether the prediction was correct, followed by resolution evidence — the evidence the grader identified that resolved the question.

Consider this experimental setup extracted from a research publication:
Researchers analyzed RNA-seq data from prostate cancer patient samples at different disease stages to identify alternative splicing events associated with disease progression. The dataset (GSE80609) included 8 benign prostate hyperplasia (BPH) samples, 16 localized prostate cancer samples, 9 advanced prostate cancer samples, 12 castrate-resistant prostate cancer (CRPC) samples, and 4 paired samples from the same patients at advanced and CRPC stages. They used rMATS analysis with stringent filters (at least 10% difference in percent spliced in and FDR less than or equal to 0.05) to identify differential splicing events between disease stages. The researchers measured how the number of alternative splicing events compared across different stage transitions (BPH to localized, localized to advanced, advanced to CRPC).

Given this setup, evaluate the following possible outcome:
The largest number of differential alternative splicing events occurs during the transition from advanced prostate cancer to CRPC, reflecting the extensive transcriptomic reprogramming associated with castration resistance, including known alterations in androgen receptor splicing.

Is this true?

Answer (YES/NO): NO